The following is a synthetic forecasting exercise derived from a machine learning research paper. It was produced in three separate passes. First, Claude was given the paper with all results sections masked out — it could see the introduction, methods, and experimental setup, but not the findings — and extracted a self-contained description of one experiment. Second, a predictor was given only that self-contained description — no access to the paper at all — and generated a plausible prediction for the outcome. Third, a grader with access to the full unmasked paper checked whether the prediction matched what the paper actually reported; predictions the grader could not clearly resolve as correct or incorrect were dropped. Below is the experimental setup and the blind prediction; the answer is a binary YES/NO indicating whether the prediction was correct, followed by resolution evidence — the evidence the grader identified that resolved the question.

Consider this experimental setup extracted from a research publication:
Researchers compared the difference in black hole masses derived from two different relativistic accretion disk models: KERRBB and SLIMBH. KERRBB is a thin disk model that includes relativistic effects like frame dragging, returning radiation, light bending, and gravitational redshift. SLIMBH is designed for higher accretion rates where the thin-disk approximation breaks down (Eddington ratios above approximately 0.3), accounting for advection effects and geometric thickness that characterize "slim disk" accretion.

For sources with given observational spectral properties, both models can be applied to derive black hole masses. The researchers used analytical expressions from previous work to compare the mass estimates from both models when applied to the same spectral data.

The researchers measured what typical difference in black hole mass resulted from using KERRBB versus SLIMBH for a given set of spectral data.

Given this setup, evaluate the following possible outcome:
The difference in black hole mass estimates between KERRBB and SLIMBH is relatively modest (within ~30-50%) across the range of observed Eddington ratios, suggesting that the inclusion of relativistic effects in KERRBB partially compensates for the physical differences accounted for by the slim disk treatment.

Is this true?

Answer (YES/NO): NO